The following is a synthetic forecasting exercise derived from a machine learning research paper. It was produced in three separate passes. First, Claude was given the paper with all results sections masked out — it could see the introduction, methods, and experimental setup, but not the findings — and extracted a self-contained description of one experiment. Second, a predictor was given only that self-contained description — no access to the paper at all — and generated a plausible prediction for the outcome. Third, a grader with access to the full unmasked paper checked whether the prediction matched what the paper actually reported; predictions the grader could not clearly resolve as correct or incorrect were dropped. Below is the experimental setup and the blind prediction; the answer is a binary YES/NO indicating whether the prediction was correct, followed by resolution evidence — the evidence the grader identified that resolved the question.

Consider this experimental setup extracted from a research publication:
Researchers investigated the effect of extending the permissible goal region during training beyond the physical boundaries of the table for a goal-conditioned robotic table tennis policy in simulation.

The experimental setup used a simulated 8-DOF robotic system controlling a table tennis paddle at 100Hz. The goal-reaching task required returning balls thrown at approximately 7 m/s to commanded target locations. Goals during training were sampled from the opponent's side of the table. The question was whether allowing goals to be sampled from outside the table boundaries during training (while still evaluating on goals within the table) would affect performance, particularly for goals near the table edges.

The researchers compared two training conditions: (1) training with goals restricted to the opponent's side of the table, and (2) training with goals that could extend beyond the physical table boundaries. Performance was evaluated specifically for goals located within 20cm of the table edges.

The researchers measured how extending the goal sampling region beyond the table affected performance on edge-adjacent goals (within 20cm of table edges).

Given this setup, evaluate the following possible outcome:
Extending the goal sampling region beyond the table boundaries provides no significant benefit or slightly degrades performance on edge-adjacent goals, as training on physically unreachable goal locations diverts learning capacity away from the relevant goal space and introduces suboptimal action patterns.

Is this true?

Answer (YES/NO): NO